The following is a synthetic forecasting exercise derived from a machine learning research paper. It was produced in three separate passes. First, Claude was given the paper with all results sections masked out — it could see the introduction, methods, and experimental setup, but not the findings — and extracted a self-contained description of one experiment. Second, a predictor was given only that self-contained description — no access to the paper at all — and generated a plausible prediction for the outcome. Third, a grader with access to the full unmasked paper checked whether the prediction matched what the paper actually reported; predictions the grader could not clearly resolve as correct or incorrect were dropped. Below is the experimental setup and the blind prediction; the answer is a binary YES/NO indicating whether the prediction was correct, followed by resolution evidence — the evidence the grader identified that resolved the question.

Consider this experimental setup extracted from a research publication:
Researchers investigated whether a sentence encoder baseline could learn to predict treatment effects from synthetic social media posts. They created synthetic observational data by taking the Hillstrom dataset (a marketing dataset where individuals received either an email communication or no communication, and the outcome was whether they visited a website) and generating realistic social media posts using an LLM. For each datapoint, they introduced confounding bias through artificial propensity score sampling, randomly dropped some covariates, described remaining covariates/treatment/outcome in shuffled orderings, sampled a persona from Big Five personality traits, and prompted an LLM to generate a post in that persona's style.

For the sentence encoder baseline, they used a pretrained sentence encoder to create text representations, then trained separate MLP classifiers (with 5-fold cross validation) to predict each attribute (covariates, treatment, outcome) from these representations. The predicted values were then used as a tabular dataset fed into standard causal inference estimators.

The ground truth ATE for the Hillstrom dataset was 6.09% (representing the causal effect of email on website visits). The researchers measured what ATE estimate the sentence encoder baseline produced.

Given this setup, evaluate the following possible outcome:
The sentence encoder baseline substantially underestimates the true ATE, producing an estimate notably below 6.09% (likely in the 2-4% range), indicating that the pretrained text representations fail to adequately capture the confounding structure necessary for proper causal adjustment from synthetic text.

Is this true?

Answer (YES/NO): NO